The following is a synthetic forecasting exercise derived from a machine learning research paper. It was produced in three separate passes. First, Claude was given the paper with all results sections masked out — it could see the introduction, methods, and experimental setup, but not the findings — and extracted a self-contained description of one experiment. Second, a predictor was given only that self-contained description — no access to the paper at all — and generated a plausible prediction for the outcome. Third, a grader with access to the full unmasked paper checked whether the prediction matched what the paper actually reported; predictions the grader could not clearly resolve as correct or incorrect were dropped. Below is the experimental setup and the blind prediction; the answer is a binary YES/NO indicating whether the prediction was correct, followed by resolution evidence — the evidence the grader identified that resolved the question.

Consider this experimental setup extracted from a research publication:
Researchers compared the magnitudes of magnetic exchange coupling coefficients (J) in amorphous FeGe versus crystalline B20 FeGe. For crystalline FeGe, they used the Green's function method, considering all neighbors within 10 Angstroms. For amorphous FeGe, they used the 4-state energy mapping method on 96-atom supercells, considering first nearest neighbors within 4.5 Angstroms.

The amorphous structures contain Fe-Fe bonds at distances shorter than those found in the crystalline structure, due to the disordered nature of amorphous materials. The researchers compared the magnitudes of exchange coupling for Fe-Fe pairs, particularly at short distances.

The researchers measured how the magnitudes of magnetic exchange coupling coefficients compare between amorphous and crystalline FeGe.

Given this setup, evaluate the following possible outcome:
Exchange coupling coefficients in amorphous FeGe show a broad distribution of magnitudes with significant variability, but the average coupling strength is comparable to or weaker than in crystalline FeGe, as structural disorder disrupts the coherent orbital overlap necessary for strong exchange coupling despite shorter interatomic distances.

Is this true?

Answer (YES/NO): NO